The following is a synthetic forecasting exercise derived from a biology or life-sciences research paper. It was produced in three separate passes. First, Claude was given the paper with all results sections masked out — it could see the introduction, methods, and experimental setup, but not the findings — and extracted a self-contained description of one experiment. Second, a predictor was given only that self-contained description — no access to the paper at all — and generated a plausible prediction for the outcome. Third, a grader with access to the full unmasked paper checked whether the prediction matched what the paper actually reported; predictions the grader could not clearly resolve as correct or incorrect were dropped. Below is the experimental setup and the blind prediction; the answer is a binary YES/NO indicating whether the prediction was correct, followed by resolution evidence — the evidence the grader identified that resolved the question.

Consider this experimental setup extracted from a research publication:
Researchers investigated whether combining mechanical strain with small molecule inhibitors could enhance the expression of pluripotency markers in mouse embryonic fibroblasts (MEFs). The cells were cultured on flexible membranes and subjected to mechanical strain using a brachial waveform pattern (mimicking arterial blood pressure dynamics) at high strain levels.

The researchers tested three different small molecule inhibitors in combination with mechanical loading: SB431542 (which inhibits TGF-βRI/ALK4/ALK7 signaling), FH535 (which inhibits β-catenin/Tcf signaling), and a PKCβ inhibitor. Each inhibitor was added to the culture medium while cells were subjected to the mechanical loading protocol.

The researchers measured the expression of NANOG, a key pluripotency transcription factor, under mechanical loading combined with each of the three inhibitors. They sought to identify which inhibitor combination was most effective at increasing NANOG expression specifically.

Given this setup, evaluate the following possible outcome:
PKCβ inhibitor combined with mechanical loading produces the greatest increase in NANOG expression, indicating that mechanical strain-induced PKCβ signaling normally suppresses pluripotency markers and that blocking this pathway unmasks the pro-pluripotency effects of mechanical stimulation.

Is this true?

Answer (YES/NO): NO